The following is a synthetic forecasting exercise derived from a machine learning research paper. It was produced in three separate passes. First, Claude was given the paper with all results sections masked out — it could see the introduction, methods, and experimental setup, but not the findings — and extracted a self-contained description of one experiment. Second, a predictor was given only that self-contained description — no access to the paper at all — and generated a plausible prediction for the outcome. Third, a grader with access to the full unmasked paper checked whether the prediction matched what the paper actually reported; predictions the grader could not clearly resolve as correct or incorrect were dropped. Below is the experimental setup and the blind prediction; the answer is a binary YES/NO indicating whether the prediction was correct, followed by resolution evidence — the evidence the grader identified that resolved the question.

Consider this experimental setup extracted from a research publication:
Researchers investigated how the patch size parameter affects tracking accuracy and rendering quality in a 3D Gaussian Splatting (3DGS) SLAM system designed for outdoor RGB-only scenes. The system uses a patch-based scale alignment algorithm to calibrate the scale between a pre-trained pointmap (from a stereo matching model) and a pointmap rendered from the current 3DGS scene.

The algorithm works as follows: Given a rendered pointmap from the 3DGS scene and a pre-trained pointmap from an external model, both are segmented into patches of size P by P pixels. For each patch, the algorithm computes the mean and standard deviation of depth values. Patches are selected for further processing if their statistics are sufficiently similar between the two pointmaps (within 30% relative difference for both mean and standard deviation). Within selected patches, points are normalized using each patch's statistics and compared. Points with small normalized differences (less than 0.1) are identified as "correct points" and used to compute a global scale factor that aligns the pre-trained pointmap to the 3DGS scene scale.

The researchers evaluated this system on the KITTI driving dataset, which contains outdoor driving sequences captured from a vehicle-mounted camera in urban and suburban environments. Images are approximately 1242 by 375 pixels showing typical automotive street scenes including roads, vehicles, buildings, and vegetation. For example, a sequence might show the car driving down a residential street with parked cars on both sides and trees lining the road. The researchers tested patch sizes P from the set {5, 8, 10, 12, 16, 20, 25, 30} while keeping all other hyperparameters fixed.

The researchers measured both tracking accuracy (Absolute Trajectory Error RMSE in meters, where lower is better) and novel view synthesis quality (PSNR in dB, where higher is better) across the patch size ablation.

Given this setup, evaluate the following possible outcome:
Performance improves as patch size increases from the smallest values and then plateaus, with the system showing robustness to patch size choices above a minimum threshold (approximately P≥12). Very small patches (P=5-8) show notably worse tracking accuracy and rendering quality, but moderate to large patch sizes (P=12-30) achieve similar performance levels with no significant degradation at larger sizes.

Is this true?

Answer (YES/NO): NO